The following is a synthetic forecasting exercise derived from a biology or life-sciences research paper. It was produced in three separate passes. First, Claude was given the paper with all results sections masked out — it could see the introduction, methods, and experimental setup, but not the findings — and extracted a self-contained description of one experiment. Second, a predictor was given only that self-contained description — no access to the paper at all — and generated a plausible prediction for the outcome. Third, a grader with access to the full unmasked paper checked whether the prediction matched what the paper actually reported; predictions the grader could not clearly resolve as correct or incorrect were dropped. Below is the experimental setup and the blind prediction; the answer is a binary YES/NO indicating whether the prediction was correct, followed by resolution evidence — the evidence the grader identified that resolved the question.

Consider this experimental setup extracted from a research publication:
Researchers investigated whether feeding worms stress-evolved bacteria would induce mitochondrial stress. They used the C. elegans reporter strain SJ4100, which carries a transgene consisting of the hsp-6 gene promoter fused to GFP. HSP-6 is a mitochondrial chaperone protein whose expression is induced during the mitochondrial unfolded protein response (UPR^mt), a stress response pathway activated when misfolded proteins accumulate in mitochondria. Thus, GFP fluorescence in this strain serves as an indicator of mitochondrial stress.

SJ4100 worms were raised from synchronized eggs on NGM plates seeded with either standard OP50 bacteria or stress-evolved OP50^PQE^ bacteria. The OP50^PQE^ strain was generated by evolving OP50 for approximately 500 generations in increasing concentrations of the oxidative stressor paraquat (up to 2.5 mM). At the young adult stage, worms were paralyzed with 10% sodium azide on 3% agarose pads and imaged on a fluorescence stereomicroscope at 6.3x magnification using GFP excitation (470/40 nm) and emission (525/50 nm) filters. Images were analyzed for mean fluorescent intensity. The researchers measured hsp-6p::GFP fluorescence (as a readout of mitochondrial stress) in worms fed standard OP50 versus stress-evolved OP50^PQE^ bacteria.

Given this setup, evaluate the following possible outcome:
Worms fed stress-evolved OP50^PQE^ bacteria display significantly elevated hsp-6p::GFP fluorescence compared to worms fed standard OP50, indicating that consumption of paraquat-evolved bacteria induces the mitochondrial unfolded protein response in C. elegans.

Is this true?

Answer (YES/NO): NO